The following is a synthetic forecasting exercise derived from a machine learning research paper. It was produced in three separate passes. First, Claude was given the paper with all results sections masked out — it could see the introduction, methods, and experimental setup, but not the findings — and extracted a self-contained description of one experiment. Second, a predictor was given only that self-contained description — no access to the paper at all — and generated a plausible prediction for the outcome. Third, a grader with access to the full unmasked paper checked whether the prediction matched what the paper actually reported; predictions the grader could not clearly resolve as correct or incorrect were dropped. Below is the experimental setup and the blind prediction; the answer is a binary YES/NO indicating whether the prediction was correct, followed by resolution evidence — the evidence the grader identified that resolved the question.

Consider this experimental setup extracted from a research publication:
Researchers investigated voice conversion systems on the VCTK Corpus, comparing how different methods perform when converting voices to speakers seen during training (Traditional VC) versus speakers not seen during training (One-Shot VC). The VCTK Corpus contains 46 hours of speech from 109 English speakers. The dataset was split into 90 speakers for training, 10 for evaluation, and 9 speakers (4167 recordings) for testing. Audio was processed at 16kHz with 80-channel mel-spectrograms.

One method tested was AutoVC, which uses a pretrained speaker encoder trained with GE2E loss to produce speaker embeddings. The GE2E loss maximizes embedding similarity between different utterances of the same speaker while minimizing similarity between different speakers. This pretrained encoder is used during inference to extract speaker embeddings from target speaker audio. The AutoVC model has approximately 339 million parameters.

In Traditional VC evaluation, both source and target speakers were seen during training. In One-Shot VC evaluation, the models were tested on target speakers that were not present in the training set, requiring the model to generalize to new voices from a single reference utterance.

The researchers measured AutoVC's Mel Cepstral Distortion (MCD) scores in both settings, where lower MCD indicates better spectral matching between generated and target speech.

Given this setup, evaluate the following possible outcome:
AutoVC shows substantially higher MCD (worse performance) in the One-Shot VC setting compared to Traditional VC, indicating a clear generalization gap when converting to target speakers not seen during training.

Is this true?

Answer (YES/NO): YES